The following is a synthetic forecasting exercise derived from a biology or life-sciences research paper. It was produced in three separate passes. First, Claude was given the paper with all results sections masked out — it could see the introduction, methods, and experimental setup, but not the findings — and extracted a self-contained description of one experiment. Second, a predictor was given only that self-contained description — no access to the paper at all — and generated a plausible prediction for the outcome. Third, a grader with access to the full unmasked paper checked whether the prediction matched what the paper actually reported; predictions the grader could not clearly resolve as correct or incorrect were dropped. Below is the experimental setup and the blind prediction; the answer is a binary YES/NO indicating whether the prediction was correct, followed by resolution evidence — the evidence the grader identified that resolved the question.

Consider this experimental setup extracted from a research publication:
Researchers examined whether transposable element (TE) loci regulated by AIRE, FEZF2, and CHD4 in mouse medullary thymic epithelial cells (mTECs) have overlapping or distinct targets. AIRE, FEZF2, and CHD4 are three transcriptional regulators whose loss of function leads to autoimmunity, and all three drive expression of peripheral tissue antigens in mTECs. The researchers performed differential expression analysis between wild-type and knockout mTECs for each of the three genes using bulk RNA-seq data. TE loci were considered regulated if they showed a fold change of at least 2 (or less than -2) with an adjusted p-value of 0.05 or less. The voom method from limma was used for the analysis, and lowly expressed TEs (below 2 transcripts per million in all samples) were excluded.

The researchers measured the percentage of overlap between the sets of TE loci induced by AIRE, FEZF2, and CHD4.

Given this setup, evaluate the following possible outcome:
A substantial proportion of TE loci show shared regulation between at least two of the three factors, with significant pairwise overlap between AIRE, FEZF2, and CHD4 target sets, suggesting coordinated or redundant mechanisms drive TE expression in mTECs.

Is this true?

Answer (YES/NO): NO